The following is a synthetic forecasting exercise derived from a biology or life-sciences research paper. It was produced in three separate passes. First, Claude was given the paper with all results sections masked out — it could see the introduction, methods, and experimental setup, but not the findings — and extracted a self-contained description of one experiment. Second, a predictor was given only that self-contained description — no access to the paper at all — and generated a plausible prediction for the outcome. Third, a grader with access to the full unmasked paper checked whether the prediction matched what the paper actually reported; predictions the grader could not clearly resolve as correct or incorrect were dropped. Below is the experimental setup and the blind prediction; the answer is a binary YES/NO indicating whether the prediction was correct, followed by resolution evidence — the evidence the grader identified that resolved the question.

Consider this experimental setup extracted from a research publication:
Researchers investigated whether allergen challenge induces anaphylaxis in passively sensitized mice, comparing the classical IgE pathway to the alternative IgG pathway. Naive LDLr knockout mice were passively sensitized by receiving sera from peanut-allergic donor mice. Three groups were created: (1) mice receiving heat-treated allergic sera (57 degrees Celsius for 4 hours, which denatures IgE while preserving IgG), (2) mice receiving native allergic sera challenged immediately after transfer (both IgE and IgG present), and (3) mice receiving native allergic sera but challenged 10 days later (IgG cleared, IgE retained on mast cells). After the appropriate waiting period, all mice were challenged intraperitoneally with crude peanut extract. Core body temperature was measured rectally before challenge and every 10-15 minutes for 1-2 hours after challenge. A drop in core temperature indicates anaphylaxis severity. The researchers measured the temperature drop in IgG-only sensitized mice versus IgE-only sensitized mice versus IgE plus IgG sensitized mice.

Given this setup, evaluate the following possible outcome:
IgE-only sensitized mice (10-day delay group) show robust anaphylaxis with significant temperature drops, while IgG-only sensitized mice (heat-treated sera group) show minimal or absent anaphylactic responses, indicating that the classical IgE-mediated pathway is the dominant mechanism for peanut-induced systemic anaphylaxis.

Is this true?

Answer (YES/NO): NO